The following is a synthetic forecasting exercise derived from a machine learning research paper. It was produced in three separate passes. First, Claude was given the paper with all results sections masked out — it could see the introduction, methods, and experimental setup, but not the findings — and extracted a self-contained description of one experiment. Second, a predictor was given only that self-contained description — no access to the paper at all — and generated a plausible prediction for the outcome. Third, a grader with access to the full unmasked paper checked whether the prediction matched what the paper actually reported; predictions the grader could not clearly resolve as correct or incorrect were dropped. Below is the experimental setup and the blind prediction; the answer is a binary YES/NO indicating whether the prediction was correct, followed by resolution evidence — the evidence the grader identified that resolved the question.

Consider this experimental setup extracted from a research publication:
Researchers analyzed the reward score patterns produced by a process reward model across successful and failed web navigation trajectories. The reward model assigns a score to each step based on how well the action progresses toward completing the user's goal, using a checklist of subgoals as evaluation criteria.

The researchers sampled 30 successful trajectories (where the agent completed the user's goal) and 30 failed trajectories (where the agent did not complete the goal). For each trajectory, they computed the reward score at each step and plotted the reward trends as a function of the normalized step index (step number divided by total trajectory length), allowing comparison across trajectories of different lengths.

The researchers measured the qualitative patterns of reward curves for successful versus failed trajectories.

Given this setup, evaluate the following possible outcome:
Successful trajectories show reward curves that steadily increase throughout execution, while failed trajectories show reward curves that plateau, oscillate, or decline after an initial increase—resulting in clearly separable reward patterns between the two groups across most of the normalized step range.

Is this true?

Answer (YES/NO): NO